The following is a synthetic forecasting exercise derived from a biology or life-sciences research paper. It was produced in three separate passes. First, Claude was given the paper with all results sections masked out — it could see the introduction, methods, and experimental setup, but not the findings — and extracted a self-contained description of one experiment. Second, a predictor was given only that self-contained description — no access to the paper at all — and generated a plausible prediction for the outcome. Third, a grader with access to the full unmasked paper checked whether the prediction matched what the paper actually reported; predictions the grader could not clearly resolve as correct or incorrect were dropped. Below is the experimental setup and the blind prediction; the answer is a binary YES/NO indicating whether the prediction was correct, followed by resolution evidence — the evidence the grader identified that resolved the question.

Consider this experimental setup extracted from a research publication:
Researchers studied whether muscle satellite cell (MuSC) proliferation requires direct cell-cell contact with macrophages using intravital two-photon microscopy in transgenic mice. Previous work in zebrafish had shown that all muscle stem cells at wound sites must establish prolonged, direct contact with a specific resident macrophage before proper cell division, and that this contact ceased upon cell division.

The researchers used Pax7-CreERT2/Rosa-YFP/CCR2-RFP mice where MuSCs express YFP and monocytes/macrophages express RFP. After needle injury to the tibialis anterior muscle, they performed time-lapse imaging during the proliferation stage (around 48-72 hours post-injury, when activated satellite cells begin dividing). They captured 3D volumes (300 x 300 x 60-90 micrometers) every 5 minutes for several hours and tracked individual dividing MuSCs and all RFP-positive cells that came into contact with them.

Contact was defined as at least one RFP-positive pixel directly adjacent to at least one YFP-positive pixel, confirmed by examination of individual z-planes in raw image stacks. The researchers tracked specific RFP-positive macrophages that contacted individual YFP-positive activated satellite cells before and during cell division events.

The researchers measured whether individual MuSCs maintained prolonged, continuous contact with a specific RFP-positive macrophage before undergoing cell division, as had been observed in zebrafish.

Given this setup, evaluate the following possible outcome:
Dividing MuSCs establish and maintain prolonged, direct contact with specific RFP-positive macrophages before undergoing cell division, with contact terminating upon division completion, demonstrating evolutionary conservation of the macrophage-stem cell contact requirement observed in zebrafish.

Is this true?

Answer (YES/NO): NO